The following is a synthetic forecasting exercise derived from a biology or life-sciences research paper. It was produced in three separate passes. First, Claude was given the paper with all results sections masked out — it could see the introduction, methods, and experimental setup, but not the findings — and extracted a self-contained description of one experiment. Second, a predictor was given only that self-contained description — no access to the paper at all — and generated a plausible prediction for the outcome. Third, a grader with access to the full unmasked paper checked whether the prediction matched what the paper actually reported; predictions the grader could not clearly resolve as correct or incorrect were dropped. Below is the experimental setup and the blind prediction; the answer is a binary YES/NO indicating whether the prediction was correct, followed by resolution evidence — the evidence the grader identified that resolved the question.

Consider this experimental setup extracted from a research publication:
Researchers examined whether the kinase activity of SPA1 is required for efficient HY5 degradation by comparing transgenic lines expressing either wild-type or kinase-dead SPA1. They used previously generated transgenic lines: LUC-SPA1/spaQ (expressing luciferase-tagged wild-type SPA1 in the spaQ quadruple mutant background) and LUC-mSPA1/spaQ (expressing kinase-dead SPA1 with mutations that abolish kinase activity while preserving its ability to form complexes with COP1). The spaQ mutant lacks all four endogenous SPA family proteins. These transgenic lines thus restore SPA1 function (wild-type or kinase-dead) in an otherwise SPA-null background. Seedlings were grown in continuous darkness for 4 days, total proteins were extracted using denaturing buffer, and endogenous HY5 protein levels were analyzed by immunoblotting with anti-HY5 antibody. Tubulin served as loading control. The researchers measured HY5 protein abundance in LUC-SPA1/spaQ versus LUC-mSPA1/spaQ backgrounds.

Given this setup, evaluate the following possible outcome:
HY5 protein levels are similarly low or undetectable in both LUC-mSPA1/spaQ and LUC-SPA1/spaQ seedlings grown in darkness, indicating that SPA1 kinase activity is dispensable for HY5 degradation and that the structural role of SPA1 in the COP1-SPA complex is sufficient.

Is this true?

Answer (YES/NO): NO